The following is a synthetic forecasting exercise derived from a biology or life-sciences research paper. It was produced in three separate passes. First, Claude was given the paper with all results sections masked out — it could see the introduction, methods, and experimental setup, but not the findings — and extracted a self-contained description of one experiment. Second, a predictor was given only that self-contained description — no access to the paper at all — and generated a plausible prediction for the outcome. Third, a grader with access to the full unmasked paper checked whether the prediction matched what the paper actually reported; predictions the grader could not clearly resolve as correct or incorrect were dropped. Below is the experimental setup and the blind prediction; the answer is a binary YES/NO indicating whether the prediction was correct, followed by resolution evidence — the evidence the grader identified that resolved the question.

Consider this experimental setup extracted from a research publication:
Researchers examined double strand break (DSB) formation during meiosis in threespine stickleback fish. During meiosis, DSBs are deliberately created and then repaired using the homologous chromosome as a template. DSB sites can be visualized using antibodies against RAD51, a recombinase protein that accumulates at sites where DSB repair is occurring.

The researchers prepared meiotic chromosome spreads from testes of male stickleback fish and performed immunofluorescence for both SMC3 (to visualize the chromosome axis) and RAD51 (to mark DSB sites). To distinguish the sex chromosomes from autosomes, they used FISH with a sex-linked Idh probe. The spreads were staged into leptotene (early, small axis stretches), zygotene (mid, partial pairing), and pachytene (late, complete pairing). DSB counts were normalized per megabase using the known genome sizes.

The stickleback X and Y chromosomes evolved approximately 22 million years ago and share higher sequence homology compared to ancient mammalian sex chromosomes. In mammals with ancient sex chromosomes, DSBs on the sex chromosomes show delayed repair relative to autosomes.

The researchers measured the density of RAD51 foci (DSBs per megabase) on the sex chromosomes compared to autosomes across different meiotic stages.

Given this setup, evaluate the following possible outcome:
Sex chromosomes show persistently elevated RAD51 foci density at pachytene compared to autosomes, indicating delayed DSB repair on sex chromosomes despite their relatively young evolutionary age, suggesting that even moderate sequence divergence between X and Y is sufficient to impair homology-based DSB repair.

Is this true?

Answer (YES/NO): NO